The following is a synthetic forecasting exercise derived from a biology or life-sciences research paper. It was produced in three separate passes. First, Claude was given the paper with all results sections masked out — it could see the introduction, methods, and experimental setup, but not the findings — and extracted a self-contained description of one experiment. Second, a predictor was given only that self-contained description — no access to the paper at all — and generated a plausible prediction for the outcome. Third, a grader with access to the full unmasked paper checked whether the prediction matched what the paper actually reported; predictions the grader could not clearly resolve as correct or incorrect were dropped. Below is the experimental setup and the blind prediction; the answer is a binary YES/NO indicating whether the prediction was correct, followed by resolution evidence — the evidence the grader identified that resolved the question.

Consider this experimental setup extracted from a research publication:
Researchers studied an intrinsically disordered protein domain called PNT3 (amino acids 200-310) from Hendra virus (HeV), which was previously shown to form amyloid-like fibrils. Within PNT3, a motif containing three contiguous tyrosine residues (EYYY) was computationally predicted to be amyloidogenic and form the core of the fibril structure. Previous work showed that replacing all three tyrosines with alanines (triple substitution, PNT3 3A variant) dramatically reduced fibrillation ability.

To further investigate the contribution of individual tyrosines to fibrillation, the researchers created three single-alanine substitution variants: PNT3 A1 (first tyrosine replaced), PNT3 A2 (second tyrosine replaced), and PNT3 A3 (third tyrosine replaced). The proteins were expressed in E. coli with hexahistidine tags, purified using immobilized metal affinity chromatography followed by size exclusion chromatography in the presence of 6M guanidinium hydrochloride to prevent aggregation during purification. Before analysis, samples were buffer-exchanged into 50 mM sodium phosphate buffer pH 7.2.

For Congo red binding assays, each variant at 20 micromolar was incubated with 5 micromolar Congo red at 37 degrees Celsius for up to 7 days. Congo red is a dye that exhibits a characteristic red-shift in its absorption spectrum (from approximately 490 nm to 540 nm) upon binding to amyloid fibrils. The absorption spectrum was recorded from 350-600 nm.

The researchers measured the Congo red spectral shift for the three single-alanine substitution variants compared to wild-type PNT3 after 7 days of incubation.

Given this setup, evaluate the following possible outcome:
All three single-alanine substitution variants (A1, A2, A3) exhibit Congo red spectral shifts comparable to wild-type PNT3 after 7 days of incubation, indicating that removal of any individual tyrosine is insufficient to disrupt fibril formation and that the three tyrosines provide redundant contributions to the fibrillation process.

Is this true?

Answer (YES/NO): NO